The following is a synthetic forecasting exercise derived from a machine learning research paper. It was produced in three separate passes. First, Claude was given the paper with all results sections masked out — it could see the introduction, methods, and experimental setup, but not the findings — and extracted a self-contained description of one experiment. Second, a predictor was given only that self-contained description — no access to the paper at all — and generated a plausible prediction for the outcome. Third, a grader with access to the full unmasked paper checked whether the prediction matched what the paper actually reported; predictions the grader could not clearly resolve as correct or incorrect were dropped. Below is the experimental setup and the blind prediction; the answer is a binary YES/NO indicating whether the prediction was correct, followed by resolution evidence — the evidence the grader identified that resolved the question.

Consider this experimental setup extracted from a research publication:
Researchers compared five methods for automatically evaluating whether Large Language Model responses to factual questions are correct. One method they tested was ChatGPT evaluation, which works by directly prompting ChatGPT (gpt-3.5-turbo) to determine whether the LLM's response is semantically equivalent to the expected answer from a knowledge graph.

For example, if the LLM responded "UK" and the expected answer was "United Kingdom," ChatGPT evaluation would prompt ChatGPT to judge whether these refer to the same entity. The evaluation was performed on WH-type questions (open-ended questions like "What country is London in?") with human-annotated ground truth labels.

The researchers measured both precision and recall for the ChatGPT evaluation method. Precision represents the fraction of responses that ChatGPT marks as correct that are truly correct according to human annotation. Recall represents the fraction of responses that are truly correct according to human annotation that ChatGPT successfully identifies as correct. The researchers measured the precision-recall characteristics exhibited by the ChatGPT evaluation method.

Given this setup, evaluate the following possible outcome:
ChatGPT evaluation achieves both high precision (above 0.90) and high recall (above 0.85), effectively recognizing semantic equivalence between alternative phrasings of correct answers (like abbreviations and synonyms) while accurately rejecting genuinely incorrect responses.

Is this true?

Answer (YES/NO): NO